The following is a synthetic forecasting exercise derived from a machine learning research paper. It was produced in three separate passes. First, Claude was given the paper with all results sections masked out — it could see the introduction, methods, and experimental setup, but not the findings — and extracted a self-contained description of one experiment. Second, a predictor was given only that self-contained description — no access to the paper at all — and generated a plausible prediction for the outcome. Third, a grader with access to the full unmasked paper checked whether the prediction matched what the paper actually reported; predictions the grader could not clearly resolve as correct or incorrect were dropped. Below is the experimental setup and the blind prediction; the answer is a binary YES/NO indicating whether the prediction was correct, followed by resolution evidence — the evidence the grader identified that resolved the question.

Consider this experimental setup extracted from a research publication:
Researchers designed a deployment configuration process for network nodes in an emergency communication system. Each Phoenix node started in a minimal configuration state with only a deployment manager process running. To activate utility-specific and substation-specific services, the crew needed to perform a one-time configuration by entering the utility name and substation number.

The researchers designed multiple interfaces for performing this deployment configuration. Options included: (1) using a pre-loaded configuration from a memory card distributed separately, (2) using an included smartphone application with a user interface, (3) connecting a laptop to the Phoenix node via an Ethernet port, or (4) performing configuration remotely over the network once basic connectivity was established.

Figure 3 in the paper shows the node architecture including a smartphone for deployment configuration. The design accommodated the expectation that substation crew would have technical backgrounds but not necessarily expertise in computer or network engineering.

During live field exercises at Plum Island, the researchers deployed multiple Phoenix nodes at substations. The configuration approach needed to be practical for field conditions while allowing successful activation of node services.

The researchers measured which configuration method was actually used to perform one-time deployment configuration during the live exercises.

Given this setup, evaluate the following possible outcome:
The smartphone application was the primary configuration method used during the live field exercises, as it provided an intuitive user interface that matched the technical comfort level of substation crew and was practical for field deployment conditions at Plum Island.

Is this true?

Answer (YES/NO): NO